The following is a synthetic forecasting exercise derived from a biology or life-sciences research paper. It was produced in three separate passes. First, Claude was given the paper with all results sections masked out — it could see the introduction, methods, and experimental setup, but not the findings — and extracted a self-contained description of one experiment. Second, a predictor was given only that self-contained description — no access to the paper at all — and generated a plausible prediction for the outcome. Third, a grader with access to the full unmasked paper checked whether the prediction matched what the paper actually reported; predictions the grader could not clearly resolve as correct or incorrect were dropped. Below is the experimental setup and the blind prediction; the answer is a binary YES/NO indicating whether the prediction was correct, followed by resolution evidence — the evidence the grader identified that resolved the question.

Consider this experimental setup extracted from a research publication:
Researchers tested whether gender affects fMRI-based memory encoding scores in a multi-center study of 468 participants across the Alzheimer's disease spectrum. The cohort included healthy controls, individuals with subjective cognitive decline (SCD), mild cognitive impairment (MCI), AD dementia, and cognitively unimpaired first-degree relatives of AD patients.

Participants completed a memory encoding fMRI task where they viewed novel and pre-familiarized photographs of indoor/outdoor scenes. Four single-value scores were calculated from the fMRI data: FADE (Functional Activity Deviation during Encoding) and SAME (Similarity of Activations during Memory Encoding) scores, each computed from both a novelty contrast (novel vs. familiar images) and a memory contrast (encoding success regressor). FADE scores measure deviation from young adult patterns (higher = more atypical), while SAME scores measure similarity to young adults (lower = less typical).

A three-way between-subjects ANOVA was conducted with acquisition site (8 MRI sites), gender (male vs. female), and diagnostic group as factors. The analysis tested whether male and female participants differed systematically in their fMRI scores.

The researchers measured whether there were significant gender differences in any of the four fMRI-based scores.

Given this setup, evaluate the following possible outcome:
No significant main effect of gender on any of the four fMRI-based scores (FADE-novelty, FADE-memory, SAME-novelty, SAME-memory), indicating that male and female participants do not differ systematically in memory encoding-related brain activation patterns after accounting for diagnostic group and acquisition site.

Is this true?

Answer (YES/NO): NO